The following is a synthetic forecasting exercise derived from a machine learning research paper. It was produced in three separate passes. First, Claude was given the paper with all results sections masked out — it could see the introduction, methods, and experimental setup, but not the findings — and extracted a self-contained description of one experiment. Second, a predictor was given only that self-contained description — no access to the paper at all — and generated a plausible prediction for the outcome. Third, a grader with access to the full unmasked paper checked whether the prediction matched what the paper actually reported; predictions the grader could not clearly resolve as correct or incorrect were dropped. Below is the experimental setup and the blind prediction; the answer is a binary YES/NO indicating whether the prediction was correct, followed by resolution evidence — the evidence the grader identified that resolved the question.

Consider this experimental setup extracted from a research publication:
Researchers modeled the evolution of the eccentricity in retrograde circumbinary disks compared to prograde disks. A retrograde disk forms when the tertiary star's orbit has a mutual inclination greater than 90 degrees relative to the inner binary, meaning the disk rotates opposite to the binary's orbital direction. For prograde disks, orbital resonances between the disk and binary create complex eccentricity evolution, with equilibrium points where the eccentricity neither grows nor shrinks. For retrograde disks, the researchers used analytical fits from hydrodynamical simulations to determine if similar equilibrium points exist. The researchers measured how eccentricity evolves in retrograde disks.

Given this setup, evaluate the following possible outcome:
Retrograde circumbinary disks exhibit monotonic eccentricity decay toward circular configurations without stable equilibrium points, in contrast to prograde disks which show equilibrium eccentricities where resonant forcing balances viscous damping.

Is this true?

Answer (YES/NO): NO